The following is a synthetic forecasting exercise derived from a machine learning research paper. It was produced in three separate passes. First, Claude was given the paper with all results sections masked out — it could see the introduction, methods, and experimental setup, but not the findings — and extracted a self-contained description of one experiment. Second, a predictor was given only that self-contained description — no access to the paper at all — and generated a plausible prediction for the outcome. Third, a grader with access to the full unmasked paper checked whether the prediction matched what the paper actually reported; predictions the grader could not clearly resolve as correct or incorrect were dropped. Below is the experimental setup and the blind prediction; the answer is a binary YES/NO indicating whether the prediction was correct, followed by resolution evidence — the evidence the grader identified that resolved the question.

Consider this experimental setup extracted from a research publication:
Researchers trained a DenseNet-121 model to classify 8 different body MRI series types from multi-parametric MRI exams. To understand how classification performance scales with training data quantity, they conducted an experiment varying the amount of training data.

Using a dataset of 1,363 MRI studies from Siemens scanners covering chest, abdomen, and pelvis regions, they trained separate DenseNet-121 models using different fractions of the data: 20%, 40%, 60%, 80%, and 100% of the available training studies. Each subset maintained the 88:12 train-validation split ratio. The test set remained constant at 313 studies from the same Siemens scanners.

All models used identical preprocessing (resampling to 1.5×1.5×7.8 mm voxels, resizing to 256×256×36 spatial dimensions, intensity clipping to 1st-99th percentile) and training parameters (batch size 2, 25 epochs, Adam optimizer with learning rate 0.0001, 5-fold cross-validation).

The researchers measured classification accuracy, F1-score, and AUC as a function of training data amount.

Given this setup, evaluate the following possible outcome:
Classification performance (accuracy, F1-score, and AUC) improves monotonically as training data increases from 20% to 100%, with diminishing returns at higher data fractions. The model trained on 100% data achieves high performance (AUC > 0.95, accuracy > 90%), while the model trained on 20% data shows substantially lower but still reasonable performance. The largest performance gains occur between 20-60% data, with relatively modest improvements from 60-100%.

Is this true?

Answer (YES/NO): NO